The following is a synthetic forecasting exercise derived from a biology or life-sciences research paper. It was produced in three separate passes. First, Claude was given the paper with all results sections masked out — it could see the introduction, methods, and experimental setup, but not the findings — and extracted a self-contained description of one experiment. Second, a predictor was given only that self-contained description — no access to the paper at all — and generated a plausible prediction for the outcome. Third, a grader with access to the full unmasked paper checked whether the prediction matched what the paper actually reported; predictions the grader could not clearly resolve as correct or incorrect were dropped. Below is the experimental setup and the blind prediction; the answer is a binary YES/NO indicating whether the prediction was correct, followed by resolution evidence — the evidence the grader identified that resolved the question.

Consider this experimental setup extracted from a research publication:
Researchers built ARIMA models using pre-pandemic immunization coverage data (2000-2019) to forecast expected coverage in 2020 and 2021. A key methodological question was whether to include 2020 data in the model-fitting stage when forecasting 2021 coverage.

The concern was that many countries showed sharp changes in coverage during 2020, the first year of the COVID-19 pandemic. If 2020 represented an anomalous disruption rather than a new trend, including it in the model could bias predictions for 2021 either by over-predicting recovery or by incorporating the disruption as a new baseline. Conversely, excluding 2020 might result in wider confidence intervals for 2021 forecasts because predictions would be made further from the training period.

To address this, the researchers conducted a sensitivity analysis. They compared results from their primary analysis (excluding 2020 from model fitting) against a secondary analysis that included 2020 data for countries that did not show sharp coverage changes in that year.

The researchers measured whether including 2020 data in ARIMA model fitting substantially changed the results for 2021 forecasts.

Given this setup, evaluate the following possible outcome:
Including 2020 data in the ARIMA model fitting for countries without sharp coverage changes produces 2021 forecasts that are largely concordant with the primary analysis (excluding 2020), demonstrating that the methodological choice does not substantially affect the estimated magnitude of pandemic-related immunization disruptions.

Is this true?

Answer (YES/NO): YES